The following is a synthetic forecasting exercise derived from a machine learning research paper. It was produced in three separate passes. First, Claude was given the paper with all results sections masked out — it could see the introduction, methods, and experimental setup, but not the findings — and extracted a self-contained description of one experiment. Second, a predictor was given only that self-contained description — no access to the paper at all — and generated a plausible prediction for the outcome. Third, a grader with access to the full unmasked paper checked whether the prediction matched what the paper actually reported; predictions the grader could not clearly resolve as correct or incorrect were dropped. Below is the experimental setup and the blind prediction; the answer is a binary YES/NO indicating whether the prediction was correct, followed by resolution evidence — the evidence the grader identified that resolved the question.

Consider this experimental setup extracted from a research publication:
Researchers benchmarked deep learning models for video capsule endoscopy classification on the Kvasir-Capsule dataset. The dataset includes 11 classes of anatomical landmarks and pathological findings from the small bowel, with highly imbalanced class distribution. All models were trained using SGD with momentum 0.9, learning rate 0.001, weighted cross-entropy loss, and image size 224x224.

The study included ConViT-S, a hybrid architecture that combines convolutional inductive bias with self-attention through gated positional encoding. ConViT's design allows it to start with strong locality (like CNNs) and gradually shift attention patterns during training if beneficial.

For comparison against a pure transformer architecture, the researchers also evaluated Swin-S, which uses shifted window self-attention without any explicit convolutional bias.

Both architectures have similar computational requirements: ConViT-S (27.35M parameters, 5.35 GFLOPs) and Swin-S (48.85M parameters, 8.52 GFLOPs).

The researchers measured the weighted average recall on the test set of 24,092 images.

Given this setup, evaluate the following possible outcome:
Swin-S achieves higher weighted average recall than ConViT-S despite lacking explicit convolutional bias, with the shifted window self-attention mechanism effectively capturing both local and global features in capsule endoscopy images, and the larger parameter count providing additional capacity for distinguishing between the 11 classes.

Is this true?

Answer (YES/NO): YES